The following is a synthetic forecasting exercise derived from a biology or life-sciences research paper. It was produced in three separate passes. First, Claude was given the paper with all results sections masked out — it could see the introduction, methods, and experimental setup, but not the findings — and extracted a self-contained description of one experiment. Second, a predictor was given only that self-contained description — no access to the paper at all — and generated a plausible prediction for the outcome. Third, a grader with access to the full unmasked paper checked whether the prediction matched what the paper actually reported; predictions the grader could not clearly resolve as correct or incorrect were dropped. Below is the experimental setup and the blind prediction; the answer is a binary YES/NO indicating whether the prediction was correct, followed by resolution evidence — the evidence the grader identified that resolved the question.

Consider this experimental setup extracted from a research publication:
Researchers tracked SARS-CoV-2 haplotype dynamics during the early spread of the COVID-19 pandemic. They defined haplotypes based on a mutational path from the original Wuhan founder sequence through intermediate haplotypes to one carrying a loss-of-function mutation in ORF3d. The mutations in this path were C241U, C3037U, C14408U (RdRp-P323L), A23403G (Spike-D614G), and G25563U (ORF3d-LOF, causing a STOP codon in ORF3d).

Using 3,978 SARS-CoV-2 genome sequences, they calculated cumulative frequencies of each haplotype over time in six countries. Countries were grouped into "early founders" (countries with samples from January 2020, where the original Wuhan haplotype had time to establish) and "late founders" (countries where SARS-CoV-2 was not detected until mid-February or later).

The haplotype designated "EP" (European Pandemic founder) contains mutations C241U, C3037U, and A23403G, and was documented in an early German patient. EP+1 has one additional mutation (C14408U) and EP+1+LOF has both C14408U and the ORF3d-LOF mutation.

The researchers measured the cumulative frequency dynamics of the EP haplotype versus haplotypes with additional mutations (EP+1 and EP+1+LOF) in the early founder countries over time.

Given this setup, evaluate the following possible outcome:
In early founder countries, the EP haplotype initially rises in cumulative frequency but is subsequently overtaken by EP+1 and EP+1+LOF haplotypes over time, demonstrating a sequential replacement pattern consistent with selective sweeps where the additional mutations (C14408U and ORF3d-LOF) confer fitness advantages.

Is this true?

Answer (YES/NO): NO